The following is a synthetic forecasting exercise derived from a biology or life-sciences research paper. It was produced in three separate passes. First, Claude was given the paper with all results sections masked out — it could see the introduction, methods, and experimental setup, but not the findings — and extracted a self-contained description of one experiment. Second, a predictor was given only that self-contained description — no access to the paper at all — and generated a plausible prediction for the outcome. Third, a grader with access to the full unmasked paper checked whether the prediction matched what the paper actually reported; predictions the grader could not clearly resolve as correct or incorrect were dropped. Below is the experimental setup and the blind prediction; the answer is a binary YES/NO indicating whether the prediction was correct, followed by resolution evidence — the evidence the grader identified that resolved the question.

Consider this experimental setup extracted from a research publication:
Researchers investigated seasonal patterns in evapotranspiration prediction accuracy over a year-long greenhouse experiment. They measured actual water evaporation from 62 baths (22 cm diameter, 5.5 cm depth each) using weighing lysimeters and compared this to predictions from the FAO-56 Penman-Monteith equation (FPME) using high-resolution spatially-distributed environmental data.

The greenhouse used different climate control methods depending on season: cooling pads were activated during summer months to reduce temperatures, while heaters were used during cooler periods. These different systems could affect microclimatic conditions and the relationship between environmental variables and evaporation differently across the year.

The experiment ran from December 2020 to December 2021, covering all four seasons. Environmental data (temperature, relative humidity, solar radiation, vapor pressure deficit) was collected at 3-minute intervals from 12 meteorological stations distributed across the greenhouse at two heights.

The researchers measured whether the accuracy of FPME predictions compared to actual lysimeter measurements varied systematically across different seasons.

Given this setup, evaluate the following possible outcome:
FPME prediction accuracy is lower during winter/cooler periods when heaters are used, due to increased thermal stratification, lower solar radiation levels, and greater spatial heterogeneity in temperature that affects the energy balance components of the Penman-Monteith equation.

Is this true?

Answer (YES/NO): NO